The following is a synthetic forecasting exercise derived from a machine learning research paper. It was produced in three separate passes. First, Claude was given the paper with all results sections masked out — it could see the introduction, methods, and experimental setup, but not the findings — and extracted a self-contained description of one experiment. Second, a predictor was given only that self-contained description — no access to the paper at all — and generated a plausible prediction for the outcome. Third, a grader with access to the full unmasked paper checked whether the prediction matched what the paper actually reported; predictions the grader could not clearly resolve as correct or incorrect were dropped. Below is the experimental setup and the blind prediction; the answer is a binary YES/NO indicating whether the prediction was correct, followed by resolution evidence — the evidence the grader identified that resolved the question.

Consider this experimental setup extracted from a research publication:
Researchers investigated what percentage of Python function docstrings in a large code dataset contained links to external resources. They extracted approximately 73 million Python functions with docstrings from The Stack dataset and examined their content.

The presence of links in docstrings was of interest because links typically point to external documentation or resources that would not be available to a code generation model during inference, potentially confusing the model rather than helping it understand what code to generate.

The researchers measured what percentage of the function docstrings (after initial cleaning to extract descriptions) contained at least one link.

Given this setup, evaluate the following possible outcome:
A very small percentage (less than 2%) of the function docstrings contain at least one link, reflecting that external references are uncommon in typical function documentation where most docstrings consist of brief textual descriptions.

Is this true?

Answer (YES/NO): NO